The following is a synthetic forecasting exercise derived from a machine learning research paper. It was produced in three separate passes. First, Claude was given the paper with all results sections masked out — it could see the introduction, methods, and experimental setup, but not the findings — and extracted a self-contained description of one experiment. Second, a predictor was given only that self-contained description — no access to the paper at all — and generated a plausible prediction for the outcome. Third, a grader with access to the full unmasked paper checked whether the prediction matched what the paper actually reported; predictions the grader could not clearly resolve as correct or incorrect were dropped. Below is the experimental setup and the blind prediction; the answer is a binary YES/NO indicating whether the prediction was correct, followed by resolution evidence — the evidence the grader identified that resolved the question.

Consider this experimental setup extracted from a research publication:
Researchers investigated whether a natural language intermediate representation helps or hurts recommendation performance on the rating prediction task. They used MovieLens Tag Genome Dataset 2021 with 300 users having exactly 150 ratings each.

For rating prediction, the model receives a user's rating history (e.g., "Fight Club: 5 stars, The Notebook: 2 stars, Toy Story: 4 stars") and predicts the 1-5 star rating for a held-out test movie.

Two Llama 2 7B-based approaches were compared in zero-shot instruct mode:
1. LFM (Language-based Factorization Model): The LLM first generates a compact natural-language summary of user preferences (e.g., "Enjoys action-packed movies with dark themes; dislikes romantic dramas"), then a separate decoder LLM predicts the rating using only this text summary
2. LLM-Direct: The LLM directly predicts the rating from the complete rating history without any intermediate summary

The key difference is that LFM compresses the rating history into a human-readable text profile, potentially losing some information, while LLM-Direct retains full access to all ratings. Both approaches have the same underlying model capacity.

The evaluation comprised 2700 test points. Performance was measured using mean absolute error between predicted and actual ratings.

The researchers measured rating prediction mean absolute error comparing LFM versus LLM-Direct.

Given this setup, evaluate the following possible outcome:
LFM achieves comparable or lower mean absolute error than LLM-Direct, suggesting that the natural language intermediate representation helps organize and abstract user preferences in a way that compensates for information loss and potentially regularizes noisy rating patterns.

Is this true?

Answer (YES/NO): NO